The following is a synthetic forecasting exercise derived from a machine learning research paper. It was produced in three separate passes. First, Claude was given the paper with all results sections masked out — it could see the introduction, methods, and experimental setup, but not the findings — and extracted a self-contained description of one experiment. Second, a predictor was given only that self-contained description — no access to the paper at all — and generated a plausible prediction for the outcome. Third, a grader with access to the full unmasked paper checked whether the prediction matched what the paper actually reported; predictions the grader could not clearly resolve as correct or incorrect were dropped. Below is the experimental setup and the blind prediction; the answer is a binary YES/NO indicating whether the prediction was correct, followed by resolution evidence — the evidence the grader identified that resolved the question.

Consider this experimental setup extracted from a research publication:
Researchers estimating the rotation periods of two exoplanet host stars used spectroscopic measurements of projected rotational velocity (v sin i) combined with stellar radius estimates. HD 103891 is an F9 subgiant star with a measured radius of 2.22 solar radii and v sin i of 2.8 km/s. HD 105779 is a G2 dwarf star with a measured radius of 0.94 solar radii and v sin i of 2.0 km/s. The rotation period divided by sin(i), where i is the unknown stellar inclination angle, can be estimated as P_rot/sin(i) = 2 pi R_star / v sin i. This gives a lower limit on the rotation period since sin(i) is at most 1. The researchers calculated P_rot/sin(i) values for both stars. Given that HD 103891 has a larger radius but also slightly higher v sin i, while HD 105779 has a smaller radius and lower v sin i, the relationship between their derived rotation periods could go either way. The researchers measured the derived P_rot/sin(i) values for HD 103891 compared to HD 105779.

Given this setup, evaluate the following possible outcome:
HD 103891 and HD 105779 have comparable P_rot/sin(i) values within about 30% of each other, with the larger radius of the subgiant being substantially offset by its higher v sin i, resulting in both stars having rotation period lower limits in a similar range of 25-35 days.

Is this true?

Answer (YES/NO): NO